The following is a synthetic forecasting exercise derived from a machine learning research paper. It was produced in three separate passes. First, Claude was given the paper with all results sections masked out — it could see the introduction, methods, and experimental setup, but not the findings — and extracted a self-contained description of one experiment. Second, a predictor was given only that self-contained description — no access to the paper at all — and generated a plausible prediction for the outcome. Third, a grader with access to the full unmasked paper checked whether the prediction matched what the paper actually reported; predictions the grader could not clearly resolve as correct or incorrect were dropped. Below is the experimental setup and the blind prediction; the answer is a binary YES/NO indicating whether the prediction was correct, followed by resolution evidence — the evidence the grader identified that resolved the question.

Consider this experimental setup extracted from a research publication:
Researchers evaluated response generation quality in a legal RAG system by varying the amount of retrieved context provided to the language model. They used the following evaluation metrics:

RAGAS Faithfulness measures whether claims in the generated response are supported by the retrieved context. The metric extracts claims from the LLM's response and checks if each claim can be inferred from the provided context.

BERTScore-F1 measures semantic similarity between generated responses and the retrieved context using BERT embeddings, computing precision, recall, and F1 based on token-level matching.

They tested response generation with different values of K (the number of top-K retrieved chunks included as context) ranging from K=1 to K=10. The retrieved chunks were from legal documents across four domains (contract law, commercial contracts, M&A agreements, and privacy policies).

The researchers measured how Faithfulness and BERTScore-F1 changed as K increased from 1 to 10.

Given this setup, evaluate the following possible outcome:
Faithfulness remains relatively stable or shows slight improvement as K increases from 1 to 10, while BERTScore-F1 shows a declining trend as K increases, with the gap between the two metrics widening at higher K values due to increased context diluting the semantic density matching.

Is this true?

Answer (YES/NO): NO